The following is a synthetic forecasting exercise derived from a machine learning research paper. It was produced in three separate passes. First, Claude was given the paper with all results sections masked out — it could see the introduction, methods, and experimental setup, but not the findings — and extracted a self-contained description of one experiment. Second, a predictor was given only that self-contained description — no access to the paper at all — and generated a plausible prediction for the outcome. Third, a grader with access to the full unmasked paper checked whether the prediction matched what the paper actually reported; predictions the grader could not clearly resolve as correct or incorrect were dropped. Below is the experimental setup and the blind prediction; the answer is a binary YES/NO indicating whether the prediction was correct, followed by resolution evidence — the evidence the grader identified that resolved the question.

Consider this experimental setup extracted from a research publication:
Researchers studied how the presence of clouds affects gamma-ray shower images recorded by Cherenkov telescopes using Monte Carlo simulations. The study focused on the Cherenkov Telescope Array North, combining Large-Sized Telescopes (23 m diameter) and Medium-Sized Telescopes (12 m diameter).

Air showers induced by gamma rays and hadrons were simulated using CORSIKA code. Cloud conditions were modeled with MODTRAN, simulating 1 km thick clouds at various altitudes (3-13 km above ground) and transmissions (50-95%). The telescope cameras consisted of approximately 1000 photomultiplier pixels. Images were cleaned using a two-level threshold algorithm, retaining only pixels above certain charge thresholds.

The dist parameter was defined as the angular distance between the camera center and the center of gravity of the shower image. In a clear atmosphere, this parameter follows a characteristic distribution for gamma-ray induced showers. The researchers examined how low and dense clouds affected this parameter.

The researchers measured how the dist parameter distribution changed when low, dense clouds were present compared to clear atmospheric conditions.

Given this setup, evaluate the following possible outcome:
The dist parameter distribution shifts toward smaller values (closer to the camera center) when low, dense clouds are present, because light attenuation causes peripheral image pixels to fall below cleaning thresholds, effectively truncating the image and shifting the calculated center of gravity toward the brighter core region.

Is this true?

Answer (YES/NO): NO